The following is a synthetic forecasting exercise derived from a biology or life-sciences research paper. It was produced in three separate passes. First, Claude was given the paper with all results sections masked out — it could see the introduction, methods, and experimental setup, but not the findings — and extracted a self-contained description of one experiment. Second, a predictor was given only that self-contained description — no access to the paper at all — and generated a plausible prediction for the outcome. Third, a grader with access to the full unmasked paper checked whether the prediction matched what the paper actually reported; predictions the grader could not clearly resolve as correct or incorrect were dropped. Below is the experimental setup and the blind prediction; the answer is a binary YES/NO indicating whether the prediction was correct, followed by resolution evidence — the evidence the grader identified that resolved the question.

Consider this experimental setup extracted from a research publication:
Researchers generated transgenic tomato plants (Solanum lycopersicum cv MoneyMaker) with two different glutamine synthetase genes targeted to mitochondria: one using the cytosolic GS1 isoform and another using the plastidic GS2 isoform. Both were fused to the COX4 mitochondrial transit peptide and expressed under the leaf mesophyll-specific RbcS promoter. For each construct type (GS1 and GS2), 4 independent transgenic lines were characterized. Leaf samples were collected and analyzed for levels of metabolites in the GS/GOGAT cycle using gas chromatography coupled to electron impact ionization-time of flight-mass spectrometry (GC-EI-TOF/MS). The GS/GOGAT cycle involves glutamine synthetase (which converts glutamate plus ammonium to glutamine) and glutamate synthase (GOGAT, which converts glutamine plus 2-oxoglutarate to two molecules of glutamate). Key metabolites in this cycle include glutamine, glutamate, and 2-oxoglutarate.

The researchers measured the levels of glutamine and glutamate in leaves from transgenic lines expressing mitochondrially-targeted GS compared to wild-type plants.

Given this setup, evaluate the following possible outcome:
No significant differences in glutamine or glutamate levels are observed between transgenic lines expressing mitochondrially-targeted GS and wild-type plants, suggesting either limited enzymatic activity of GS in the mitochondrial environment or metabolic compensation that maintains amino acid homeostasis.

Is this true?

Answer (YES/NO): NO